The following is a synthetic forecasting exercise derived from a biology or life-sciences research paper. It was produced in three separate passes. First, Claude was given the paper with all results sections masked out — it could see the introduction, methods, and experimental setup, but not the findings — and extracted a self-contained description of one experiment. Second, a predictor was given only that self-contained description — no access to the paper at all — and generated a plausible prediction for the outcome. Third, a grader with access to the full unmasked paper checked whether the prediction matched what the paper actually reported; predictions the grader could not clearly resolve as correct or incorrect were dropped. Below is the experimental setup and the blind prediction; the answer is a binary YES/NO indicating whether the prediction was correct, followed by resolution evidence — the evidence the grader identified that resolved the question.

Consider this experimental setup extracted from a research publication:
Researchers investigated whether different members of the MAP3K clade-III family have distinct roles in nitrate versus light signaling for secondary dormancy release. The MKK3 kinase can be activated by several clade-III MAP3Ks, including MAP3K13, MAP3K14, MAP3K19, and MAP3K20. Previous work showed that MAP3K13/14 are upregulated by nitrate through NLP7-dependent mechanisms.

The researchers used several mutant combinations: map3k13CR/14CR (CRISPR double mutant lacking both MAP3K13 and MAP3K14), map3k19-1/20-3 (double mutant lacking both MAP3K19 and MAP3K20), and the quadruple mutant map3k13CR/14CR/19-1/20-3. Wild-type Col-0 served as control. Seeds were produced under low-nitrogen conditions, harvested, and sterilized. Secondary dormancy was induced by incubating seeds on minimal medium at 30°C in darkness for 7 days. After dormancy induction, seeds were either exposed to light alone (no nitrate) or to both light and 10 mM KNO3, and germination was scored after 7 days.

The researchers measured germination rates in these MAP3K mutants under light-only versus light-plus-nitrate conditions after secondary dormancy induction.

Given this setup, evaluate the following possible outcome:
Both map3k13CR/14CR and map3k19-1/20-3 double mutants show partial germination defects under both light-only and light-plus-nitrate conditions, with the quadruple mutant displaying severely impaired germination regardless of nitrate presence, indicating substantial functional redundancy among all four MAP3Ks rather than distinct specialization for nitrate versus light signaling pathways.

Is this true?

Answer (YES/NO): NO